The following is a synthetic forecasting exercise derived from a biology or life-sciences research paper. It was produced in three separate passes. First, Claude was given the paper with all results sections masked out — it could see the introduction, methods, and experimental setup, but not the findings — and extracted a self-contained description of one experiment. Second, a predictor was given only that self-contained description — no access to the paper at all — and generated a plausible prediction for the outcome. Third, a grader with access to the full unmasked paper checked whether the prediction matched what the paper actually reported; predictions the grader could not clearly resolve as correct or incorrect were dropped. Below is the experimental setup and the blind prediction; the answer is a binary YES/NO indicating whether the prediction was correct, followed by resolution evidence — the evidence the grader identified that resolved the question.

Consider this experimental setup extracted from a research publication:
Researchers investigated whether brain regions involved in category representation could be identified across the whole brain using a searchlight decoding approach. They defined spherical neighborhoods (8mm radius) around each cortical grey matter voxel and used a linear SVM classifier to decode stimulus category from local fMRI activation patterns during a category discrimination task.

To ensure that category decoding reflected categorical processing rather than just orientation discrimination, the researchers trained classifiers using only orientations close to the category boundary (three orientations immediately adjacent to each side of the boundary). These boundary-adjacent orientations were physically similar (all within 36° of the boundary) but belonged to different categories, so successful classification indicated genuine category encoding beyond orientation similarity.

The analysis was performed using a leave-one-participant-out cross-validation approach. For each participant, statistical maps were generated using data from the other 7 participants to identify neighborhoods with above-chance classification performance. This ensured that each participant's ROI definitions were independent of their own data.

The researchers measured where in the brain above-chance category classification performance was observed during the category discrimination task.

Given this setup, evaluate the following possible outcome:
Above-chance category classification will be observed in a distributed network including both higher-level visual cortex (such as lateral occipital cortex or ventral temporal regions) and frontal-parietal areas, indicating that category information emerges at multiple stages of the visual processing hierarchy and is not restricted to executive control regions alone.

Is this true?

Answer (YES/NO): YES